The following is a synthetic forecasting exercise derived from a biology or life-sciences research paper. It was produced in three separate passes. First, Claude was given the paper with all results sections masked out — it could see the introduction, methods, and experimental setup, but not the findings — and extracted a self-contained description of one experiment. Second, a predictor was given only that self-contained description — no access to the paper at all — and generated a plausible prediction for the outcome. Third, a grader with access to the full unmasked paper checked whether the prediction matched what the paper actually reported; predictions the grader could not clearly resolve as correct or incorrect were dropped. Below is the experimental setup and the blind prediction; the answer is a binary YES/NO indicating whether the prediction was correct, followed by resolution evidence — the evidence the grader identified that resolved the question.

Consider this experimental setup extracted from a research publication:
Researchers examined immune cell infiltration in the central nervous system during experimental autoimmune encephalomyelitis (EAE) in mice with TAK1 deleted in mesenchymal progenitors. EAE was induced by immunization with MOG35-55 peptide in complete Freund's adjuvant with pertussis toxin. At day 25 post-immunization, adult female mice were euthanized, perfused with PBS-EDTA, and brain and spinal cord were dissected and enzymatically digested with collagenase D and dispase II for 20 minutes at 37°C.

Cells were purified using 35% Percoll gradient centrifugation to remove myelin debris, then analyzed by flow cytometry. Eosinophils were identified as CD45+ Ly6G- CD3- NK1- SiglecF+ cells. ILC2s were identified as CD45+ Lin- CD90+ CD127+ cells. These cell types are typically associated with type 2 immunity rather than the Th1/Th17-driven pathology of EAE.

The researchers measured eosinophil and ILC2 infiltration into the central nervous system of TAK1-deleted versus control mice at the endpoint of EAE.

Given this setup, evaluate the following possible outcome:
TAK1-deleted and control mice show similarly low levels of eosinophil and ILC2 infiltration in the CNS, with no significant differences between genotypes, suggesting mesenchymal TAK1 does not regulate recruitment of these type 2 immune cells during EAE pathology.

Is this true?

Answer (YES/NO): NO